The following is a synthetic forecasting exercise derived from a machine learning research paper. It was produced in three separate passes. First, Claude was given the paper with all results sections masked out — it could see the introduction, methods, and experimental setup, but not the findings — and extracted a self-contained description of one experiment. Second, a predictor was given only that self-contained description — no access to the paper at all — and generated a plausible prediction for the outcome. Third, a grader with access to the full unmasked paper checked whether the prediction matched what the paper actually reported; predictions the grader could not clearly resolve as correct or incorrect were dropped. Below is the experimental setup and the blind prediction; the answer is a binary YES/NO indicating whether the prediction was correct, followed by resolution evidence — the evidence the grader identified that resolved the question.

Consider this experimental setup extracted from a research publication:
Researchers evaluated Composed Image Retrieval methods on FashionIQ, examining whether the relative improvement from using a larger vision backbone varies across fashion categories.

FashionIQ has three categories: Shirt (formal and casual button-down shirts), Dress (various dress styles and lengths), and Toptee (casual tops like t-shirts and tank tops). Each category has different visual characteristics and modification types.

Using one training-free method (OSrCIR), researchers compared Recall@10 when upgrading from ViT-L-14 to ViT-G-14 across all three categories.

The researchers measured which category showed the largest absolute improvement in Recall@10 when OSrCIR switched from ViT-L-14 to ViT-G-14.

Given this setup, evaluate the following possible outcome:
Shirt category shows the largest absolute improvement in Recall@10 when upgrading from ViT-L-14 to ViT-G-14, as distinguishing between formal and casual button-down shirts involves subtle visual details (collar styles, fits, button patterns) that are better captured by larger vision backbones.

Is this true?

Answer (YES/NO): YES